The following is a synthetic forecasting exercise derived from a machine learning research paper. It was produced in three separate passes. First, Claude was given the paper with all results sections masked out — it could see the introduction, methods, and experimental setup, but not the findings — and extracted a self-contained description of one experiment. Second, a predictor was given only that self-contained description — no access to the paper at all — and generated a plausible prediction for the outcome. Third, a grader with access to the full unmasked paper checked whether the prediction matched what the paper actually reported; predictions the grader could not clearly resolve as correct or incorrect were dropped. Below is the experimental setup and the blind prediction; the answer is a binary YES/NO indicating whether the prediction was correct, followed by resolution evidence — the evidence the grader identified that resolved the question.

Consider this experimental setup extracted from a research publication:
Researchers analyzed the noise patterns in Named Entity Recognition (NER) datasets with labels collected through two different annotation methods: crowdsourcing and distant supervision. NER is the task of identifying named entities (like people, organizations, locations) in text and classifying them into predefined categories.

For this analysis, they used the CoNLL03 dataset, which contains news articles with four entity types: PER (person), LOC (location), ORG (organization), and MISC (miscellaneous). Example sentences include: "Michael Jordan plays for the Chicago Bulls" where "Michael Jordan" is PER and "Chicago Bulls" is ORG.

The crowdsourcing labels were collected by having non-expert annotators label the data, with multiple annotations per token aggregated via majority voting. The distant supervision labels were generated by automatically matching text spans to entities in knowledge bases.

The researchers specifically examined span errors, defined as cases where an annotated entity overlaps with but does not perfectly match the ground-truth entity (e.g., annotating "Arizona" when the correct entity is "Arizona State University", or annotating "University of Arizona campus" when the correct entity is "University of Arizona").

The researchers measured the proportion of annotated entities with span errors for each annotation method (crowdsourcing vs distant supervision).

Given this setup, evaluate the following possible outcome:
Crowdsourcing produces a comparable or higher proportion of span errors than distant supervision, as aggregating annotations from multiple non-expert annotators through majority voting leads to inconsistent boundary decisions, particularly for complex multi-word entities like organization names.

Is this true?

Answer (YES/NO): NO